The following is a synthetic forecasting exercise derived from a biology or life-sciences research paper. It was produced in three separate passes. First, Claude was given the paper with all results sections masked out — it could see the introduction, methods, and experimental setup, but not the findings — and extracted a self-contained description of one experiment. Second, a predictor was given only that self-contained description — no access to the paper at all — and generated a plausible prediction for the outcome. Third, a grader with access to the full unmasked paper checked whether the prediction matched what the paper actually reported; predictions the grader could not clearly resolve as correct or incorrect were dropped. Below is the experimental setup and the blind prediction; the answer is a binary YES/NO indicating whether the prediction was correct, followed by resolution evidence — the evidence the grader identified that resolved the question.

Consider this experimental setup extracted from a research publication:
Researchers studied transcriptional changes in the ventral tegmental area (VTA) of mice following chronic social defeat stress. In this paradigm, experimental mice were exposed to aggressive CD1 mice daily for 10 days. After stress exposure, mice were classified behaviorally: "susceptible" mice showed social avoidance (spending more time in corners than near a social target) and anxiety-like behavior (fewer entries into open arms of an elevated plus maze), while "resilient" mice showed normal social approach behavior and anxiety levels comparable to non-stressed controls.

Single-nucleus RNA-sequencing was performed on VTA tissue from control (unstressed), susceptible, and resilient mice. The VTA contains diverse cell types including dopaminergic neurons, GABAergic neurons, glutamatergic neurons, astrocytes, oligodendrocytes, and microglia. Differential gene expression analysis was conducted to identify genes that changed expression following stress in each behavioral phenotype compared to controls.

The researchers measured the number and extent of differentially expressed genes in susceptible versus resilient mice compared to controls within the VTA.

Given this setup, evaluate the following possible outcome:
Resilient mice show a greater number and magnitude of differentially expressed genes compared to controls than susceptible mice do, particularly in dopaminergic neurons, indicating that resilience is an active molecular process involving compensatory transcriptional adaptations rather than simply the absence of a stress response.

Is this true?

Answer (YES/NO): YES